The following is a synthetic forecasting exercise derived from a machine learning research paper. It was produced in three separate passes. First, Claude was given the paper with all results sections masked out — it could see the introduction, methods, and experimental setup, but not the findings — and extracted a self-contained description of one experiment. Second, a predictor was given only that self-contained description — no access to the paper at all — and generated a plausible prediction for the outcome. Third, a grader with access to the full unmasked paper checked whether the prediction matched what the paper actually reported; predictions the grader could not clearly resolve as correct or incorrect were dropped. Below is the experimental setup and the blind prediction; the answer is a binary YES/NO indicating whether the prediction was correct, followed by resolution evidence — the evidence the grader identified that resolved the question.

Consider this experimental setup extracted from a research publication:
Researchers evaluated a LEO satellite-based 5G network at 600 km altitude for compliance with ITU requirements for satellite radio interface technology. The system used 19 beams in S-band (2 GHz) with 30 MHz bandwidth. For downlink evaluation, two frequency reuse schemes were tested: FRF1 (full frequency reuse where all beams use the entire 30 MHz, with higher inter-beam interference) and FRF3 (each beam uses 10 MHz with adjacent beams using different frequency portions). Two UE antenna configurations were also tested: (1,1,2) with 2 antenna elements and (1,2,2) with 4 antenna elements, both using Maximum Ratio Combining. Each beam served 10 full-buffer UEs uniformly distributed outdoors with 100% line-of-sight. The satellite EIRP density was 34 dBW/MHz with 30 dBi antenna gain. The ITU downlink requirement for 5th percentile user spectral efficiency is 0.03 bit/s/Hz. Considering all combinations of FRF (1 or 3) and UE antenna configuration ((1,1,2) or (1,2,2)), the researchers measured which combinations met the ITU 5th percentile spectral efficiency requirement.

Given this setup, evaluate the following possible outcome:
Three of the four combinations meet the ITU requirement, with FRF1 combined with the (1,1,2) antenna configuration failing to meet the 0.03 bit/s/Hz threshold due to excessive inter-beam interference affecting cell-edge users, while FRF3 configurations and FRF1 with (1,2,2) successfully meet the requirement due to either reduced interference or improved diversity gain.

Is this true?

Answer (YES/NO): NO